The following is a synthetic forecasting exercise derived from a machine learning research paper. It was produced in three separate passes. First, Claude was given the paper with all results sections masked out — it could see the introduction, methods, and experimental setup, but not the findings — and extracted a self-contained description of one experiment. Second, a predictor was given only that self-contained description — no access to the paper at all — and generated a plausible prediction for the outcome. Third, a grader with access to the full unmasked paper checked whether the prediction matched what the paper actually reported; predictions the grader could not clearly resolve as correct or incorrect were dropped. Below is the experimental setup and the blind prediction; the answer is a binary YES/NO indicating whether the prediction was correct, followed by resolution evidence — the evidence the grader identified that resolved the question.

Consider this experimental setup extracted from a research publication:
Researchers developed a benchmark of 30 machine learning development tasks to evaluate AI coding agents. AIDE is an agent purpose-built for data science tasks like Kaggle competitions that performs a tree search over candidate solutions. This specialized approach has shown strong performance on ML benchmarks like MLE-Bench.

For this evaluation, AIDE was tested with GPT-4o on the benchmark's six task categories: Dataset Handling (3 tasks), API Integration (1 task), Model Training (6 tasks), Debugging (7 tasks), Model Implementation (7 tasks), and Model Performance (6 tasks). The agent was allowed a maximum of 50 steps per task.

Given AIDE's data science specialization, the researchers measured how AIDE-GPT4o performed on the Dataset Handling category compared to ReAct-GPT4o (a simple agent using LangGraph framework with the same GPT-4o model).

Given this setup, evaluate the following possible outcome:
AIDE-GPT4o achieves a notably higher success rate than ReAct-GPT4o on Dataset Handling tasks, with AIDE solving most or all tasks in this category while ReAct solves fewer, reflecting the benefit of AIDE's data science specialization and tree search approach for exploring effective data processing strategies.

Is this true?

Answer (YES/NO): NO